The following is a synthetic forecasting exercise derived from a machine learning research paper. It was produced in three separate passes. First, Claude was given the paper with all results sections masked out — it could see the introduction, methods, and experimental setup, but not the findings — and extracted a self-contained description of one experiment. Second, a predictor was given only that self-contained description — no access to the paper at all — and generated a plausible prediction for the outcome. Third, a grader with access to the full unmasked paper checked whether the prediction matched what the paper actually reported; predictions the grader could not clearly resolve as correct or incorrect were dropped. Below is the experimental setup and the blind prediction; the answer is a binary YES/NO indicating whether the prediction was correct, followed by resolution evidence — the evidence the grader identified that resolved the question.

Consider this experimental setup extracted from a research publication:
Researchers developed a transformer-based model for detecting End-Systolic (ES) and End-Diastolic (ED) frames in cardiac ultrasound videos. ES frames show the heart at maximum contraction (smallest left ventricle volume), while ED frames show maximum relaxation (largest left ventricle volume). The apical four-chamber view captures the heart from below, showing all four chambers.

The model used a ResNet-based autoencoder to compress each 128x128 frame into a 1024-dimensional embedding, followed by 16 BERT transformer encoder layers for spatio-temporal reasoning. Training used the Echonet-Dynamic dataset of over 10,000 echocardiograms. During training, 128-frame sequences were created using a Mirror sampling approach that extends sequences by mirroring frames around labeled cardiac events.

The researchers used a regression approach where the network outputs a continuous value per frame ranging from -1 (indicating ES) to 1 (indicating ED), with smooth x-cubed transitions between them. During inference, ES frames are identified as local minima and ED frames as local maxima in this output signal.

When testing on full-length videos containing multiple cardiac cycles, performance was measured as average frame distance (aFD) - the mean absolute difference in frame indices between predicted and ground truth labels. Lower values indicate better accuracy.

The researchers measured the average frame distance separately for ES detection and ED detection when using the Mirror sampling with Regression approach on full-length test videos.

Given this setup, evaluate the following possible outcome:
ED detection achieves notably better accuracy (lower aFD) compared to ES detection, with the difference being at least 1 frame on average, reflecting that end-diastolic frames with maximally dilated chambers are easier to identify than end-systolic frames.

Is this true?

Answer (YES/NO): NO